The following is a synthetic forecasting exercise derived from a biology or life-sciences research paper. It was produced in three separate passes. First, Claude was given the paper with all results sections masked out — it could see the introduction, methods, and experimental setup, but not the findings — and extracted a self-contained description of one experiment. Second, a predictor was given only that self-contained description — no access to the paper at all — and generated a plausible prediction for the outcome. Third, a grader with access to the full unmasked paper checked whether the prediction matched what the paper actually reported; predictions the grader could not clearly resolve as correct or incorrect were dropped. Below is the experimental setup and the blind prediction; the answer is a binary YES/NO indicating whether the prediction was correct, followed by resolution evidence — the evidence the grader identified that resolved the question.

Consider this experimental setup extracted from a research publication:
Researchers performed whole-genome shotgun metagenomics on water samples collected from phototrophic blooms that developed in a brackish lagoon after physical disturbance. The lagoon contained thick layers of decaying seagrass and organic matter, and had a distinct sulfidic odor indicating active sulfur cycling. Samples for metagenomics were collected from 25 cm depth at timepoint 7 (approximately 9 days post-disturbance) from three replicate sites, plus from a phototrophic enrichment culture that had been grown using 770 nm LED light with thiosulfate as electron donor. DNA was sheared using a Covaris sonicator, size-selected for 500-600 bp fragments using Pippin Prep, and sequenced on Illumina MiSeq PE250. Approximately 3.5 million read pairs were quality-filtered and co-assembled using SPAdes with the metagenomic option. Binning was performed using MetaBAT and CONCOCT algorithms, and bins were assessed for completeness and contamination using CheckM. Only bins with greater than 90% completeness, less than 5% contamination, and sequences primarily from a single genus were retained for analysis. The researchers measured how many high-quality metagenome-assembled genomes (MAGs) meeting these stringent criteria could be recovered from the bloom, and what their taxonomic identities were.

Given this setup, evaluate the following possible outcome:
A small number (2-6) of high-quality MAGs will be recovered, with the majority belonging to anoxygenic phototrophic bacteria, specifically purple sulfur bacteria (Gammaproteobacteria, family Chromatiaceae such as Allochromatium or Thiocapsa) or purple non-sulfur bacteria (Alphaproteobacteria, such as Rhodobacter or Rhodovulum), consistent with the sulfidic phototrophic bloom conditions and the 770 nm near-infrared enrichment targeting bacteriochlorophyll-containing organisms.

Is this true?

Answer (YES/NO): NO